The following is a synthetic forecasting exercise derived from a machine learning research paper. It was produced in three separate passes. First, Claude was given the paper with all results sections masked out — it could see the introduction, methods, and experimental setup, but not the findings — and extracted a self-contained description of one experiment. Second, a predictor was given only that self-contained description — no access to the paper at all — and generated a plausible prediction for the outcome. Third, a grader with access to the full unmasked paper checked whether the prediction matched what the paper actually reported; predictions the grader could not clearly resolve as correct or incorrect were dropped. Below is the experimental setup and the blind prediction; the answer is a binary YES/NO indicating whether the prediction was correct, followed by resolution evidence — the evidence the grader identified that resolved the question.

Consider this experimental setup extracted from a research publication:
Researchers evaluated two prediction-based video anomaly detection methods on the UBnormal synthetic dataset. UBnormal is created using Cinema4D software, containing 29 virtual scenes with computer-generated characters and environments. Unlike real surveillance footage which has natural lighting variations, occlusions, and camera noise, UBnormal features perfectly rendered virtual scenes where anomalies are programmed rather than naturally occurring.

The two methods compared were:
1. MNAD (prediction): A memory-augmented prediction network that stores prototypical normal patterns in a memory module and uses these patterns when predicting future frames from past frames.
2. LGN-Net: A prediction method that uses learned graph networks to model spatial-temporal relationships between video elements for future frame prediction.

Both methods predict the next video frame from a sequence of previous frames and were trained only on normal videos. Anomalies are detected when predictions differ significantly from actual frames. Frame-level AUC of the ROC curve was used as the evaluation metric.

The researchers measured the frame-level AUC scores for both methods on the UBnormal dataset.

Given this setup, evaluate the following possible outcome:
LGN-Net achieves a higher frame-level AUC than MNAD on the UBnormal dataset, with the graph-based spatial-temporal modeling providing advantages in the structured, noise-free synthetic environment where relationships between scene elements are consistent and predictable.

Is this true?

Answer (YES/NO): YES